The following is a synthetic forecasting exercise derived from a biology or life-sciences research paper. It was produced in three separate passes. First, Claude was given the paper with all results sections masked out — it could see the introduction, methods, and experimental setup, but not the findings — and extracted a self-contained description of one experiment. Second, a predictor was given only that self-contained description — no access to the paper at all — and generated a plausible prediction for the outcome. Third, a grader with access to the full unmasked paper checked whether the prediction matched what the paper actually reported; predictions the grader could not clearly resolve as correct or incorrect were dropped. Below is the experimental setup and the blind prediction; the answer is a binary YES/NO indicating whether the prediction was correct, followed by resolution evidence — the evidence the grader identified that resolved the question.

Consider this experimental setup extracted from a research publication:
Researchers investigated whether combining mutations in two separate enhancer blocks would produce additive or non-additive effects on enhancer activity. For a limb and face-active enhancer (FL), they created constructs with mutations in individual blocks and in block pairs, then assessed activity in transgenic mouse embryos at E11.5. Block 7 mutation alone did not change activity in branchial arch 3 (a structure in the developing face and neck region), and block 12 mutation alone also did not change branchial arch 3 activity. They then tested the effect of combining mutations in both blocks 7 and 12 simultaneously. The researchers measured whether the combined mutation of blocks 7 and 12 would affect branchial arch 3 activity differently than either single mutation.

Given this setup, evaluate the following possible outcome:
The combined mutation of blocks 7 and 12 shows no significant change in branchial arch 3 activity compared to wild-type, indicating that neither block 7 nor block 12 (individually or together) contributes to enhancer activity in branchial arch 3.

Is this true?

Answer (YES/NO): NO